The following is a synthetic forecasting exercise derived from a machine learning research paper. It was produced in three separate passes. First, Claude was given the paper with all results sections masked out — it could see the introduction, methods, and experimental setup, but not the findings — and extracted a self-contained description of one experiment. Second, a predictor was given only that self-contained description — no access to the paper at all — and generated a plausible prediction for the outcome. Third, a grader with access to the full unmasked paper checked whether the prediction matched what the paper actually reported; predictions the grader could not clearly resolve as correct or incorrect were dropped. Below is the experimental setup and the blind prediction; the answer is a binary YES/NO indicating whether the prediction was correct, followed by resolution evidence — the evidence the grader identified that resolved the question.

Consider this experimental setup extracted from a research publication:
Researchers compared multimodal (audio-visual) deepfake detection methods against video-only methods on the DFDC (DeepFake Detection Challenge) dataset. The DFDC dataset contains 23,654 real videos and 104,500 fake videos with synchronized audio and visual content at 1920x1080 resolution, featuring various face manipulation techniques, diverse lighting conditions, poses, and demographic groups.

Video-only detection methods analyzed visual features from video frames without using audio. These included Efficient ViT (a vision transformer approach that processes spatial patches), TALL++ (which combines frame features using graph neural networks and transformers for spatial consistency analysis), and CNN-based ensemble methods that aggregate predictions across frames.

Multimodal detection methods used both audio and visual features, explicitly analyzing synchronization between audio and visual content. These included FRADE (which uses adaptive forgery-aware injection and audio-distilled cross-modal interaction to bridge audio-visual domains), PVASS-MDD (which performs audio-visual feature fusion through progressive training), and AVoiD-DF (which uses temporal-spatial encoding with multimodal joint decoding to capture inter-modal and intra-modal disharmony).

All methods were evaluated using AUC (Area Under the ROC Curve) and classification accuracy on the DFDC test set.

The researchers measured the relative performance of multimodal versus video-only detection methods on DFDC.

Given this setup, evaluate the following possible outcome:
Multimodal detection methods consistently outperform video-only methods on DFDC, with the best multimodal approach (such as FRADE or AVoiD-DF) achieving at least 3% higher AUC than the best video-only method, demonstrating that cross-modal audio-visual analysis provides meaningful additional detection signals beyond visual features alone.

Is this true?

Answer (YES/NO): NO